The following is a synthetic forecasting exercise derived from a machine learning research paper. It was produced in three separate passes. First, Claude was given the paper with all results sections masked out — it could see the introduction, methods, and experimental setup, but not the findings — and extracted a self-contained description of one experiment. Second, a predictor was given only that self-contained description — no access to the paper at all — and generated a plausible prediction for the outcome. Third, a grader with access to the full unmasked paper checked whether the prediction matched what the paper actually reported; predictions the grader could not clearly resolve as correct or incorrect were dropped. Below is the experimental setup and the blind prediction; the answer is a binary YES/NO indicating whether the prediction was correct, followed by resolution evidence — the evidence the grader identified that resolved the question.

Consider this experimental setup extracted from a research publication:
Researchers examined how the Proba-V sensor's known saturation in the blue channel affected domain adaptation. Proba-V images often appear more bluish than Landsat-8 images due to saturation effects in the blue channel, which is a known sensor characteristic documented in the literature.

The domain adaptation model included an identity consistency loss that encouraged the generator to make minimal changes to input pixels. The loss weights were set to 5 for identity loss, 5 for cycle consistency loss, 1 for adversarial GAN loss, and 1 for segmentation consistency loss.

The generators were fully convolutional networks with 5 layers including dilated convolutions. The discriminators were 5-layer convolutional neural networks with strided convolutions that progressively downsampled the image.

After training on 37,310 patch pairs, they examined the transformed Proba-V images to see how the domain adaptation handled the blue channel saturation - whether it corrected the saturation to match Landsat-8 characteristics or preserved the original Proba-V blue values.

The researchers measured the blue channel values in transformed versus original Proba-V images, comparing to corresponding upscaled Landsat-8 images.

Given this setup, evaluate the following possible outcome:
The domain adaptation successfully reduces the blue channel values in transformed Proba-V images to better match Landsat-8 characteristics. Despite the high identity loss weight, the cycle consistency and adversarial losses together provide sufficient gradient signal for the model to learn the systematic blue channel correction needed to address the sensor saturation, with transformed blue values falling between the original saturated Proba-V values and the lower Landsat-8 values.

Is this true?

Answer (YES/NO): YES